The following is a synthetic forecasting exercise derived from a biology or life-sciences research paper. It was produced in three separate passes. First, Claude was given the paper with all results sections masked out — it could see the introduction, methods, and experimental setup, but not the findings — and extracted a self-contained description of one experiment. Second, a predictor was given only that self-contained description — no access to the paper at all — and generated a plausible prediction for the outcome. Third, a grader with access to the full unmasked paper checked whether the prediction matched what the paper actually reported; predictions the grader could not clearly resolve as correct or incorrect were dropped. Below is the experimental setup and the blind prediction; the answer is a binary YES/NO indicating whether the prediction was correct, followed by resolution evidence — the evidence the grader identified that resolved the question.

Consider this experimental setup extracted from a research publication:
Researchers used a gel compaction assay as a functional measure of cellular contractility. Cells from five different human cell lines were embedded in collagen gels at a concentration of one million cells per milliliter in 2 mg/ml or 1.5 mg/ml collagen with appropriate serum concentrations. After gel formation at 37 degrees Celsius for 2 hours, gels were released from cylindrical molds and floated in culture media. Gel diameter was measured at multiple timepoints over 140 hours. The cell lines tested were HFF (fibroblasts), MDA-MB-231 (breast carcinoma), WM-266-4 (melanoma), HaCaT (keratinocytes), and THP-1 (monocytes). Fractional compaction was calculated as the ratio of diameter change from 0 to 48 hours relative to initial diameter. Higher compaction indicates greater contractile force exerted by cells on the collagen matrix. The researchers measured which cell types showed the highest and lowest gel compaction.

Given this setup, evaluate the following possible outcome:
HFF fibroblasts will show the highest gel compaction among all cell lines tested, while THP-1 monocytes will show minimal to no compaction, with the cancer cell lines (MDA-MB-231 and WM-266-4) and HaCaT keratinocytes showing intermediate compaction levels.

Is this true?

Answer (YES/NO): YES